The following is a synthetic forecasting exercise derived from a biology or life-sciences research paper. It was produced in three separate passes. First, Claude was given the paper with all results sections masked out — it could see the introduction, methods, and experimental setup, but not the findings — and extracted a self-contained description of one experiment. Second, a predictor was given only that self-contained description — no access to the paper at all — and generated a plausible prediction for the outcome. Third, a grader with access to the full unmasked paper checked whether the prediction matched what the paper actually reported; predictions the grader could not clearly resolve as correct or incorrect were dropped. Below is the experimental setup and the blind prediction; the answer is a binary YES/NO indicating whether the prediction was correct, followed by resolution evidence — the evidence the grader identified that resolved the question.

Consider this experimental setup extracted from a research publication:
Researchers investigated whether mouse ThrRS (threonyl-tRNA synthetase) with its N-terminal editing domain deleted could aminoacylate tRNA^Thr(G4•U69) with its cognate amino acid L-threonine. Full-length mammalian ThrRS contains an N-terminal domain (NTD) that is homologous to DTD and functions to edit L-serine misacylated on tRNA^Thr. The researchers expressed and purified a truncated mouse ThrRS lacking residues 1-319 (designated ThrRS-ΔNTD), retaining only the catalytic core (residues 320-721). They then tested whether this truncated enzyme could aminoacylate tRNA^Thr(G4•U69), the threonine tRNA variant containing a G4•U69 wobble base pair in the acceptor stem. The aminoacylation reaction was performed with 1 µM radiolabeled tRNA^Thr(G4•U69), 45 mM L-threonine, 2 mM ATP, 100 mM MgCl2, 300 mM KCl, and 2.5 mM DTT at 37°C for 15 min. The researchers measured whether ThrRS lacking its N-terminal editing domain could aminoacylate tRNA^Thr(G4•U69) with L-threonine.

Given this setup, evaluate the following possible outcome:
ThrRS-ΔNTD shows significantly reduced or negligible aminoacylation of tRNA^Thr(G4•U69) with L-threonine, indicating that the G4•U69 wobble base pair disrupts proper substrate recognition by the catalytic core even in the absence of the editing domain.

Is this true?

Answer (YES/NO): NO